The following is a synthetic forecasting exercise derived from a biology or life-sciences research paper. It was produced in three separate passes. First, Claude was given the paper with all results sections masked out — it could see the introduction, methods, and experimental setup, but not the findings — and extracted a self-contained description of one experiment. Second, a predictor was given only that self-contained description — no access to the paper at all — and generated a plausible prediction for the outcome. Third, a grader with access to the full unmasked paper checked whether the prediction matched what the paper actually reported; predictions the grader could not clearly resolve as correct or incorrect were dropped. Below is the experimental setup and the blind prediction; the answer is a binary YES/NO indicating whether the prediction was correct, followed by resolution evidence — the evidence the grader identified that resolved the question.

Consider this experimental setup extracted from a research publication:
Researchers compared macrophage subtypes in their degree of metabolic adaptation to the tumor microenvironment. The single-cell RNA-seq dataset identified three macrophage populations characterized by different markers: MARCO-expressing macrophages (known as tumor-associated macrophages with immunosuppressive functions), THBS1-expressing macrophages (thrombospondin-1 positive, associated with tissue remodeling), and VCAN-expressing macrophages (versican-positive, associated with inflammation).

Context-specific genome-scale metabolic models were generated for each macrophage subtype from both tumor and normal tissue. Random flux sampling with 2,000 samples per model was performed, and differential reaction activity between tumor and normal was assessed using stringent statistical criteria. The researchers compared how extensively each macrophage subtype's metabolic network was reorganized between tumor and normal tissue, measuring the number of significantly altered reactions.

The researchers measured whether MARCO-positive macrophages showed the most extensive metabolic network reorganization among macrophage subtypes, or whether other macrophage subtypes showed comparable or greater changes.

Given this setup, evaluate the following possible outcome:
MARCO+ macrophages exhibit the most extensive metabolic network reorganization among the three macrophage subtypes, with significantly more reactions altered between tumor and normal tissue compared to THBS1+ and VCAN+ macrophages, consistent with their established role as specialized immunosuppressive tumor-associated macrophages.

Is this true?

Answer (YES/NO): YES